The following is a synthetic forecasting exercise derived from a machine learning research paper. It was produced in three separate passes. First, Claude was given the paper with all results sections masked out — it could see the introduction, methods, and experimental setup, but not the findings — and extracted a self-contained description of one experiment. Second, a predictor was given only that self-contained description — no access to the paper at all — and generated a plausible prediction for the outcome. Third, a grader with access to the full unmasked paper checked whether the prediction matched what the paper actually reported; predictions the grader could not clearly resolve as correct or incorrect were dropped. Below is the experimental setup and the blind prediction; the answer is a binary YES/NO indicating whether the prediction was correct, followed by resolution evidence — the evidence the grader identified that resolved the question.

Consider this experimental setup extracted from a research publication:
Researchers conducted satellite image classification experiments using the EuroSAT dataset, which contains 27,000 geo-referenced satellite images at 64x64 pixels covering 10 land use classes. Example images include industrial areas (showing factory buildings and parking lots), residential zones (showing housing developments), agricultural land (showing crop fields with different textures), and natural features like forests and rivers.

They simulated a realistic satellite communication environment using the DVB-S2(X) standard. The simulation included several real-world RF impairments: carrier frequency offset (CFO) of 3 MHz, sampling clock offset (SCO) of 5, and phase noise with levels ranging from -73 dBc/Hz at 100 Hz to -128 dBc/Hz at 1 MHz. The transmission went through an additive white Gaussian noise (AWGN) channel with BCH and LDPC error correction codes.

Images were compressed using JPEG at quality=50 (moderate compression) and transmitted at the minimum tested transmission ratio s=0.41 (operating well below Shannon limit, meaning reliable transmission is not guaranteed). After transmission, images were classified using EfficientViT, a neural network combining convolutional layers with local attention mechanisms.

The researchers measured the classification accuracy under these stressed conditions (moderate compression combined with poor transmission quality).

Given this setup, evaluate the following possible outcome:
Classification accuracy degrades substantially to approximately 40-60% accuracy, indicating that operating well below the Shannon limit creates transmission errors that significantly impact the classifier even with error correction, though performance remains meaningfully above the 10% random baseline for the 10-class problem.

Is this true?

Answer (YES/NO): NO